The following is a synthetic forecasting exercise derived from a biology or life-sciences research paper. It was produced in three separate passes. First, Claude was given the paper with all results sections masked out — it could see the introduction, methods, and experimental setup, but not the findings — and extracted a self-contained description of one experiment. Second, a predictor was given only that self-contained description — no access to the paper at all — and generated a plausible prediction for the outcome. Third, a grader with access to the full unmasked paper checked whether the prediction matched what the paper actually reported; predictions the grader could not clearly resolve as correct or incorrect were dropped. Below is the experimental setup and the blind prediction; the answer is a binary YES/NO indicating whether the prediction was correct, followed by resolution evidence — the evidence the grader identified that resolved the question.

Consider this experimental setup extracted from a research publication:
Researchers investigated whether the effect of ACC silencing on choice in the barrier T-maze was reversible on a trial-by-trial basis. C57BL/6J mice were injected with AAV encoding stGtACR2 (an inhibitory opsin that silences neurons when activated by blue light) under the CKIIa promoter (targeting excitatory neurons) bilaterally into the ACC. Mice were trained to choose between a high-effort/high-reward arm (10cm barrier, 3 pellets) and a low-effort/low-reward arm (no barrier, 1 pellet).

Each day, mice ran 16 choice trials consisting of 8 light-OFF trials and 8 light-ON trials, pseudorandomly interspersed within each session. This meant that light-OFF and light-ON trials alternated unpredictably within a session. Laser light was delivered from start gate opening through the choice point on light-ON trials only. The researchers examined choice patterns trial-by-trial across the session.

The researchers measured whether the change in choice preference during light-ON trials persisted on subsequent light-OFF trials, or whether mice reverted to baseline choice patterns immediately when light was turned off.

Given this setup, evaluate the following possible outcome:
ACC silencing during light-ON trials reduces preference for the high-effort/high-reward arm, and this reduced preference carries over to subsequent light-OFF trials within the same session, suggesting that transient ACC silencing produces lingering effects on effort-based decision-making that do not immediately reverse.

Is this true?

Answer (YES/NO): NO